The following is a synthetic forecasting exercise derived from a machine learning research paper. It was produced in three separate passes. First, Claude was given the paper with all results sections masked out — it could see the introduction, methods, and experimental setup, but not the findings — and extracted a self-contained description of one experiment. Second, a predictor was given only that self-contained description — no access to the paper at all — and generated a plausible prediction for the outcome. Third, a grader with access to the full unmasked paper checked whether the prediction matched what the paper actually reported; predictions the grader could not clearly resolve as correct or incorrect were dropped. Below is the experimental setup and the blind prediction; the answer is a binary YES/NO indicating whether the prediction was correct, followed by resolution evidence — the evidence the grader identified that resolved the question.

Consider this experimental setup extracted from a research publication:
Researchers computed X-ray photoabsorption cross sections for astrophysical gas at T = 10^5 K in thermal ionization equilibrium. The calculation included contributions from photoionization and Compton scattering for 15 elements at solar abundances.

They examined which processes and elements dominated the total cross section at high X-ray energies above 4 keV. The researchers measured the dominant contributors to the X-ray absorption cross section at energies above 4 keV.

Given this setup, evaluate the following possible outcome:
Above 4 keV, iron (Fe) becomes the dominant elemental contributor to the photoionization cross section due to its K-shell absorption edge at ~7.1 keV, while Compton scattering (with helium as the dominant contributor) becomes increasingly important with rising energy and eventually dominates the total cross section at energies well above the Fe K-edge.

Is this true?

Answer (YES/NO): NO